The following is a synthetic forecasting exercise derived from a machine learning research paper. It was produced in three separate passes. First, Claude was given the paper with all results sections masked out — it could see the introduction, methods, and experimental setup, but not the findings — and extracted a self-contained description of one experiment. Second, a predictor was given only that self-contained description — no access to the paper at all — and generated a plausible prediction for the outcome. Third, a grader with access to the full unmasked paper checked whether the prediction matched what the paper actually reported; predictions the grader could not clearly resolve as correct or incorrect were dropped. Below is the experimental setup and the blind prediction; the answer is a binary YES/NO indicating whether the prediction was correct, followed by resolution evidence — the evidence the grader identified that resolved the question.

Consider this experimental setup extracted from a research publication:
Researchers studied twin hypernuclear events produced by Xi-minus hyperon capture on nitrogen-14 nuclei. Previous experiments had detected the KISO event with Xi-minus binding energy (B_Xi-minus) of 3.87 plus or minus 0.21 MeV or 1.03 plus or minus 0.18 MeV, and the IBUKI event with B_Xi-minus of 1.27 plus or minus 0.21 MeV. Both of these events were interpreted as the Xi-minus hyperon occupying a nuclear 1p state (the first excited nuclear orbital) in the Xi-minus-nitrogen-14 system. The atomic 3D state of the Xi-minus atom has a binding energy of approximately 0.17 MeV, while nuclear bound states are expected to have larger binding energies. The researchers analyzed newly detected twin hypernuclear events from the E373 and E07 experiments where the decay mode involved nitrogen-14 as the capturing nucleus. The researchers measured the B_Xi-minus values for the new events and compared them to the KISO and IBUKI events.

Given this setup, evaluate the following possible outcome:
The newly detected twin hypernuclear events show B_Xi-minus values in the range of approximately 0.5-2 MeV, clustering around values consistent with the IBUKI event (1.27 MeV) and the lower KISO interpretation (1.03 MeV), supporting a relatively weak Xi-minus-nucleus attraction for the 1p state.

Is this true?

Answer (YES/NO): NO